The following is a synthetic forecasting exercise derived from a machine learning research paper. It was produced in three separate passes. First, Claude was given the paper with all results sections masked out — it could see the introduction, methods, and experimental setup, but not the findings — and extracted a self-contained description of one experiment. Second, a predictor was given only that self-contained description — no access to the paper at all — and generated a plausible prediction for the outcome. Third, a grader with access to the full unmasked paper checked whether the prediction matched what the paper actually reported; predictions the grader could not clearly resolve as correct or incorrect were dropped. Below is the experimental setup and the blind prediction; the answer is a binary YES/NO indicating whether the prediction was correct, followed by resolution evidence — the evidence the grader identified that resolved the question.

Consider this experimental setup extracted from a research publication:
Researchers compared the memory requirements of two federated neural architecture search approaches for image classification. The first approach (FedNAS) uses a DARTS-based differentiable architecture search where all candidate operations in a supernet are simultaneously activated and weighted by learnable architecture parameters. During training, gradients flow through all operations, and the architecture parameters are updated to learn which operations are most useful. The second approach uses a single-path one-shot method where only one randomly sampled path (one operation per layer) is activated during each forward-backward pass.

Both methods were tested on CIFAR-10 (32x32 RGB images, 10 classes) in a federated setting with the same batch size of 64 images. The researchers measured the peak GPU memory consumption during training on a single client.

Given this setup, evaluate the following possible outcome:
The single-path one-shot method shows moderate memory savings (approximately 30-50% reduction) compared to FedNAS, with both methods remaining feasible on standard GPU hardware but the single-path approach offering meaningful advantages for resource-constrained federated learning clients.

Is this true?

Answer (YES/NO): NO